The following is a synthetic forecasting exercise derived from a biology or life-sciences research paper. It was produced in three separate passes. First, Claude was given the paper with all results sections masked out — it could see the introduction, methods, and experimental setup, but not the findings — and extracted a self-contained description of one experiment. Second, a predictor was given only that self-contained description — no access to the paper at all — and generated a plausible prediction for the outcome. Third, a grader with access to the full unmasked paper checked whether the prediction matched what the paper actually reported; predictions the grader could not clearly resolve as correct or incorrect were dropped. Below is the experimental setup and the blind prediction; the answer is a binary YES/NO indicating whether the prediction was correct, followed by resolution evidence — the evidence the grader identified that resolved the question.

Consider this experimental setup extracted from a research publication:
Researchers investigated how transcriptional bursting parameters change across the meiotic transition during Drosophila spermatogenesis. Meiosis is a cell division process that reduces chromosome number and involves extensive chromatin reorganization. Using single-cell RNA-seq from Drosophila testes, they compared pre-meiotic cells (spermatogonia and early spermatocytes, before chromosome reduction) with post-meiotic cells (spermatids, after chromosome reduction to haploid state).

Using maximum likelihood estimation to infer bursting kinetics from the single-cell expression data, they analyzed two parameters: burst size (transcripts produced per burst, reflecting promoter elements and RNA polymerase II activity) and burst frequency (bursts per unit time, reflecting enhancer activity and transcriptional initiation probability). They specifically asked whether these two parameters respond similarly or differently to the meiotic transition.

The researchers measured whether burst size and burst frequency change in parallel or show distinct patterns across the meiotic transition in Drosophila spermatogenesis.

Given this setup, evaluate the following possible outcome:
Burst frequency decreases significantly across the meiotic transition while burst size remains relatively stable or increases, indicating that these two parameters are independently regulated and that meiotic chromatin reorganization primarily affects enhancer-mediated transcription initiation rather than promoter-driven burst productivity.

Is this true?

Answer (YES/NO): NO